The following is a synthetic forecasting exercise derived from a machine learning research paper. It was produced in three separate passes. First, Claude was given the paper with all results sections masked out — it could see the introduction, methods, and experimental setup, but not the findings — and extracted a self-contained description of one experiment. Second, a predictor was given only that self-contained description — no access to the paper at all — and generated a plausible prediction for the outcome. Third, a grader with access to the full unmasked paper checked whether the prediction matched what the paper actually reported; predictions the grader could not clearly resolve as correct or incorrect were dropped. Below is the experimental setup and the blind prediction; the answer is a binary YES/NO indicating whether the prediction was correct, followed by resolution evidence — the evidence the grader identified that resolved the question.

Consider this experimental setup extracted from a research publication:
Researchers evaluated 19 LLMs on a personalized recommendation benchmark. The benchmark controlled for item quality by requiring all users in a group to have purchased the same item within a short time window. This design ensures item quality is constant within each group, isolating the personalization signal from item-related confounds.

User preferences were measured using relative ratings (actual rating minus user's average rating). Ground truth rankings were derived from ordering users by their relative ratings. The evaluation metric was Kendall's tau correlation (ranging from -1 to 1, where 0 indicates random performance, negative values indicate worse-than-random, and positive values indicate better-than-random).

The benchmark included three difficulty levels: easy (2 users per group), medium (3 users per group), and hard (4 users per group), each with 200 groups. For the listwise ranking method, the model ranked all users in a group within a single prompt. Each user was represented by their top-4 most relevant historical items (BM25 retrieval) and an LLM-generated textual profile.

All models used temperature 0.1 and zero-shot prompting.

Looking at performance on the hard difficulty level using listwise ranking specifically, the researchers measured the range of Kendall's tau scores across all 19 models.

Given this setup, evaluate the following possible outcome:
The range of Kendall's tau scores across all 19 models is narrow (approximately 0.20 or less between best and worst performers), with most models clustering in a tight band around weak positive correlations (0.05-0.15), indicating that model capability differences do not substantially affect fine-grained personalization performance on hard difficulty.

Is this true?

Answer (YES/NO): NO